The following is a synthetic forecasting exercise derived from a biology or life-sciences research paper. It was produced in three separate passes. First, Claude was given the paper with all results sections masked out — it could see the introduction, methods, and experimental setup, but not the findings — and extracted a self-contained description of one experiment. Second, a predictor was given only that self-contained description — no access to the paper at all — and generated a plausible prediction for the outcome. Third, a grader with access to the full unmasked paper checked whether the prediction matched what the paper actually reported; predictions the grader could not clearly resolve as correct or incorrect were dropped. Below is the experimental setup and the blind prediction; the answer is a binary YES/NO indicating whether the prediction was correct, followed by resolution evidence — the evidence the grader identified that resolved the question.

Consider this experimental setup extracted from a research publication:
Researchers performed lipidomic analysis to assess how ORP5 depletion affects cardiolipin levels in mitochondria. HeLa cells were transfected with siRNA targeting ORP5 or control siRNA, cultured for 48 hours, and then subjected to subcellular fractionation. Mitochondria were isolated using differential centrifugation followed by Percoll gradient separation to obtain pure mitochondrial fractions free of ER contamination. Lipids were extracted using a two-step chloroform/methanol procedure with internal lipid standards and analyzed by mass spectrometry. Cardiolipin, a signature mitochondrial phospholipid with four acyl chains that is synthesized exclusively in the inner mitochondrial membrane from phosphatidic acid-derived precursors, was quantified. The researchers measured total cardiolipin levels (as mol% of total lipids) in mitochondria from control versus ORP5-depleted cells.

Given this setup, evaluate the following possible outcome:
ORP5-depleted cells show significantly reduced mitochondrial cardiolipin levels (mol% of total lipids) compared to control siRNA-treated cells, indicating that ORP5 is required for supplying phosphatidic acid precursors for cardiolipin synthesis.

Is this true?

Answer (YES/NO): NO